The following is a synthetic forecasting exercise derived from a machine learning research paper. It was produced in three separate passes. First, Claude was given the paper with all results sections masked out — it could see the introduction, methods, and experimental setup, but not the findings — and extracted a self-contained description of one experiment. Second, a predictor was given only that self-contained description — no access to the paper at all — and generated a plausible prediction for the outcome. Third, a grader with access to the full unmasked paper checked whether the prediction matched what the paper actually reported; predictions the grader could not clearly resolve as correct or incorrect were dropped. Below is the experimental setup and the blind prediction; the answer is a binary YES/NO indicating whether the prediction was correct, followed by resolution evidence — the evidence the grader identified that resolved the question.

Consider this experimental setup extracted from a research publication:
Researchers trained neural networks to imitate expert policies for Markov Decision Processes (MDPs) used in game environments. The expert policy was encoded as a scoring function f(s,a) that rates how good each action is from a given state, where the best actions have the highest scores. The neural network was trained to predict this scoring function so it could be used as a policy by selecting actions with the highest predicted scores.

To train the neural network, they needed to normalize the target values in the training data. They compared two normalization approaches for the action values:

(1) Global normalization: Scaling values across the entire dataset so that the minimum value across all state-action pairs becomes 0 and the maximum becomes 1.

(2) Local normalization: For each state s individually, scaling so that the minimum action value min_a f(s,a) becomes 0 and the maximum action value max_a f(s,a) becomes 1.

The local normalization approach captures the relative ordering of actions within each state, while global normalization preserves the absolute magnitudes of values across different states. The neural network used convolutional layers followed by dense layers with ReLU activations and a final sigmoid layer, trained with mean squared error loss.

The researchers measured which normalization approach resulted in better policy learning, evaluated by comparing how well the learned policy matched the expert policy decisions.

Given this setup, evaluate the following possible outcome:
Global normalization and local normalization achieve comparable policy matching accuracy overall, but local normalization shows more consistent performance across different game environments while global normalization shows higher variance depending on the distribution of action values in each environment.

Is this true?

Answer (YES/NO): NO